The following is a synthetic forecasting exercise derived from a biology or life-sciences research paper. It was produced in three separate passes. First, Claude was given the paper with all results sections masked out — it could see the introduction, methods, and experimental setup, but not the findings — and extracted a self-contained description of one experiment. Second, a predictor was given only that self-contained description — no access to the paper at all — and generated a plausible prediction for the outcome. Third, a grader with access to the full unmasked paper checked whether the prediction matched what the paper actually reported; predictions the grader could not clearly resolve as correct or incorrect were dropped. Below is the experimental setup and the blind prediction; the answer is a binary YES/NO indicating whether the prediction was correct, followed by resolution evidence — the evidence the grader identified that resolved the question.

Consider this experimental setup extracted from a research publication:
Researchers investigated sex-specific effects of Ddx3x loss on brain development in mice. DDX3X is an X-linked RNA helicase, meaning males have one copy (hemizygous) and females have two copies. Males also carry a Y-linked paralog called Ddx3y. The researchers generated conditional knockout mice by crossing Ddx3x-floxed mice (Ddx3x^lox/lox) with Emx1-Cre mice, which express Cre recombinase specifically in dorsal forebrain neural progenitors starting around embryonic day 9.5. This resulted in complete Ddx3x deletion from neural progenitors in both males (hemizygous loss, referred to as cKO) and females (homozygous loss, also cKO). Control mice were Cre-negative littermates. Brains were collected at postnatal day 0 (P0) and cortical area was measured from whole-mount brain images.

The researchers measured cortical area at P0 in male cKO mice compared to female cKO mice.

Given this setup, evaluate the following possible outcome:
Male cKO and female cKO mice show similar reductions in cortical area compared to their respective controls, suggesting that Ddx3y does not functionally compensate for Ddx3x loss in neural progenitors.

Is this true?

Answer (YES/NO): NO